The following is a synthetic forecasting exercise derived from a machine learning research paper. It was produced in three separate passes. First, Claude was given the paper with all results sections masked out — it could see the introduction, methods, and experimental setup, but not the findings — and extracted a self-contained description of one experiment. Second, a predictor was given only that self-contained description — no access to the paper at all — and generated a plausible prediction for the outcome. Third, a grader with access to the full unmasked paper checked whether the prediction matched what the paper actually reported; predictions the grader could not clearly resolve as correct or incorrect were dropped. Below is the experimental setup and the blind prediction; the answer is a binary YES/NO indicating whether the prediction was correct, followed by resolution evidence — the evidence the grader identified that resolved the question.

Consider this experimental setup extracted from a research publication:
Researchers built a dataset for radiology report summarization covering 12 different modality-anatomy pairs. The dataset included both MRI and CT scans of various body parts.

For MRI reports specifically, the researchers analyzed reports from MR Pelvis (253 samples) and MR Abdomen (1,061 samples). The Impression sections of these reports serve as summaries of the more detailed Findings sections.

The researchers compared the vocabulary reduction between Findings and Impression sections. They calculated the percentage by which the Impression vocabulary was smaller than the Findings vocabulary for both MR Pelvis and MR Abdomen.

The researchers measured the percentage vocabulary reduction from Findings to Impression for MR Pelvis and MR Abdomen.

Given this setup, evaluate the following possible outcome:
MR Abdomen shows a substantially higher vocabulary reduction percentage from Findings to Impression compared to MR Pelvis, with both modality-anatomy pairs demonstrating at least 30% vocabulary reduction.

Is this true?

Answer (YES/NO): NO